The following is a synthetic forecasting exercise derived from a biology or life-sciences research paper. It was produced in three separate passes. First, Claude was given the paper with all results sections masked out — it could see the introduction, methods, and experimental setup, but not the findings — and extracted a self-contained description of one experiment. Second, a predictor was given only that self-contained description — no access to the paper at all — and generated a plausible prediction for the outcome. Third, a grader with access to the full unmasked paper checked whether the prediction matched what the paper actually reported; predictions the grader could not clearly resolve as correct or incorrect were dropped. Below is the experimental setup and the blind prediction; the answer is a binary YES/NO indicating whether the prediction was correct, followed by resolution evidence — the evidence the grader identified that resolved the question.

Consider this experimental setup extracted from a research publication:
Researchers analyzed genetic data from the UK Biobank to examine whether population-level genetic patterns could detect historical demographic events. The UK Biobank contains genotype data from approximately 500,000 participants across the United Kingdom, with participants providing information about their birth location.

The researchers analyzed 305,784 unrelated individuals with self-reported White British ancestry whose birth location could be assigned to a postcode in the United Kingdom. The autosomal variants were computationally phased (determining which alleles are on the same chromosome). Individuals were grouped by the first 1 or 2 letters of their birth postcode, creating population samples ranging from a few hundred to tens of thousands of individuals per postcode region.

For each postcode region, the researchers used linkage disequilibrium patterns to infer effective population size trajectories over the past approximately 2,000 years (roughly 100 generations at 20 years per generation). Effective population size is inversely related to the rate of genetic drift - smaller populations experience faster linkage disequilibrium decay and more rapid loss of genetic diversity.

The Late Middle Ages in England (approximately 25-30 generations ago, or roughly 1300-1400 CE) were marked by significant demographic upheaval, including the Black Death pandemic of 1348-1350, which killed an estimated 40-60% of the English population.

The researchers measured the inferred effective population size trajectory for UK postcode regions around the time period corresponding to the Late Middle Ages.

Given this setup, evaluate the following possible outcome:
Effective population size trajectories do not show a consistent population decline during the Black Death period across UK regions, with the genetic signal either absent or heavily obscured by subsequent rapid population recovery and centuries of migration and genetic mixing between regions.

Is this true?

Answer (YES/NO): NO